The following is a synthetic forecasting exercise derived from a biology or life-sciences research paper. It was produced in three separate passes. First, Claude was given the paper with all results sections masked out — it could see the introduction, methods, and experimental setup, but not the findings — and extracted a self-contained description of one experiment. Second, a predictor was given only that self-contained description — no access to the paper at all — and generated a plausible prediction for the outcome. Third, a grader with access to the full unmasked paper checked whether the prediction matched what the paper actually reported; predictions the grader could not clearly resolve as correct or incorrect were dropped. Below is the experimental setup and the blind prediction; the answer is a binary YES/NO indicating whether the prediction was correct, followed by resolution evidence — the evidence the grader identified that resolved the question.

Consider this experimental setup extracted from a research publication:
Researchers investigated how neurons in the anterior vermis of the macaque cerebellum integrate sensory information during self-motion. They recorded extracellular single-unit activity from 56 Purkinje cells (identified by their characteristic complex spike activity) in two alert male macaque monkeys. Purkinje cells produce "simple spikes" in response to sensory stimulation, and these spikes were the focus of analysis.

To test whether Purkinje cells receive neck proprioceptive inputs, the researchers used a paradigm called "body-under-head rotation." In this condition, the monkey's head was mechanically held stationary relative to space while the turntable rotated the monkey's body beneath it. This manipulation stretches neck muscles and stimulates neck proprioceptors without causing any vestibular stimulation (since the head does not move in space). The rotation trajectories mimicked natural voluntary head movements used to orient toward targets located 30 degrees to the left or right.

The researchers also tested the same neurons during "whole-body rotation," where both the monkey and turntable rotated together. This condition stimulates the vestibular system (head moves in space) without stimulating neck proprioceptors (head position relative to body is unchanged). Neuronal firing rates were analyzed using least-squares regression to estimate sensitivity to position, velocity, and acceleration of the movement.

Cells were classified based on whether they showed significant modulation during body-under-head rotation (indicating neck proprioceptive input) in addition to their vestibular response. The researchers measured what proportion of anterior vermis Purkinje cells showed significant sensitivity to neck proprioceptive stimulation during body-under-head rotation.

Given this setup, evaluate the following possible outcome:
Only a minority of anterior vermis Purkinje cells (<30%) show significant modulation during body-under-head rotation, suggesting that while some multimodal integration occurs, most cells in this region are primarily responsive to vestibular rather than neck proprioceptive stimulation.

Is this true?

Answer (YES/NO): NO